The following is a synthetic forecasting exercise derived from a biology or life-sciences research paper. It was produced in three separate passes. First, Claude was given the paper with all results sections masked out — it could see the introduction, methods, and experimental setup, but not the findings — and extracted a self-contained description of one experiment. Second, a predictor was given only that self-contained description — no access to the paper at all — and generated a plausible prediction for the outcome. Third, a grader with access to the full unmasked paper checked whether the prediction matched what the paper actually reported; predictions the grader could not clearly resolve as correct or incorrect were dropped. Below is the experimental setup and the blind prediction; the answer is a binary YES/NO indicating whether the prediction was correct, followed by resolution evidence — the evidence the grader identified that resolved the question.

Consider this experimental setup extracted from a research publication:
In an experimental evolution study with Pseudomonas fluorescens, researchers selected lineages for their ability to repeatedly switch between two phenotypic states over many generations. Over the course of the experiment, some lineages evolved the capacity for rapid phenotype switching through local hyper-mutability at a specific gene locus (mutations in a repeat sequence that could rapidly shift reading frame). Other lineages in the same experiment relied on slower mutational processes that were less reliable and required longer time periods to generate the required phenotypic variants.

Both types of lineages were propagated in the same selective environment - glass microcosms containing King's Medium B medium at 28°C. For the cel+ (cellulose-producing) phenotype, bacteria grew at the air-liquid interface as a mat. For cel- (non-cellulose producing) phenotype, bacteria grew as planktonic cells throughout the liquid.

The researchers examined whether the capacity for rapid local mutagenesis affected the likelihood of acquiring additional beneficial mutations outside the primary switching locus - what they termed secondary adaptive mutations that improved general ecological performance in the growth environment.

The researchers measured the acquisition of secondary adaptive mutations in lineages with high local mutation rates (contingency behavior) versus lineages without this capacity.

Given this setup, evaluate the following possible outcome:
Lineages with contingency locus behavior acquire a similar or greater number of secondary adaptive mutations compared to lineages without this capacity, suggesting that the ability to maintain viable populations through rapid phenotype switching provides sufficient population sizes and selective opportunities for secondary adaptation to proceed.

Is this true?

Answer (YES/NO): YES